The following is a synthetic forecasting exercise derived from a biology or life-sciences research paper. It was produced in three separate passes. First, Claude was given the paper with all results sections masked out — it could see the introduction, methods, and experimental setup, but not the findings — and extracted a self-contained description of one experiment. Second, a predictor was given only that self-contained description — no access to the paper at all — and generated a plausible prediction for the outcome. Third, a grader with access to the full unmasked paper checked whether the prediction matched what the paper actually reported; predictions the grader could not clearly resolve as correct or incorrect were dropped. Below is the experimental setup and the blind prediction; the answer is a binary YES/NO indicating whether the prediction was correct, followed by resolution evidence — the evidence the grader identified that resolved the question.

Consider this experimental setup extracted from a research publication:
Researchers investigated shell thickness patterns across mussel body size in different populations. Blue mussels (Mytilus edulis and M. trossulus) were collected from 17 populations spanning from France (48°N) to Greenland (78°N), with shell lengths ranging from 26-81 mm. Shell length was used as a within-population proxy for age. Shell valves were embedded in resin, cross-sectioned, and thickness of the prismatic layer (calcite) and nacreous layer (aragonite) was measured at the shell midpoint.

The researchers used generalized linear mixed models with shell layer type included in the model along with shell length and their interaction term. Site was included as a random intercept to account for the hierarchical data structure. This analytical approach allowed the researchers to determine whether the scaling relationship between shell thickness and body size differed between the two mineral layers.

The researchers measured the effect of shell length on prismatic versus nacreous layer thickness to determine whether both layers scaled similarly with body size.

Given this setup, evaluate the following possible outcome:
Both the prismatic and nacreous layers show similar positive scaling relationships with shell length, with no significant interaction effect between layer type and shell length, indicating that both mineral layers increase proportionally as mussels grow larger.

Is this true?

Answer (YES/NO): NO